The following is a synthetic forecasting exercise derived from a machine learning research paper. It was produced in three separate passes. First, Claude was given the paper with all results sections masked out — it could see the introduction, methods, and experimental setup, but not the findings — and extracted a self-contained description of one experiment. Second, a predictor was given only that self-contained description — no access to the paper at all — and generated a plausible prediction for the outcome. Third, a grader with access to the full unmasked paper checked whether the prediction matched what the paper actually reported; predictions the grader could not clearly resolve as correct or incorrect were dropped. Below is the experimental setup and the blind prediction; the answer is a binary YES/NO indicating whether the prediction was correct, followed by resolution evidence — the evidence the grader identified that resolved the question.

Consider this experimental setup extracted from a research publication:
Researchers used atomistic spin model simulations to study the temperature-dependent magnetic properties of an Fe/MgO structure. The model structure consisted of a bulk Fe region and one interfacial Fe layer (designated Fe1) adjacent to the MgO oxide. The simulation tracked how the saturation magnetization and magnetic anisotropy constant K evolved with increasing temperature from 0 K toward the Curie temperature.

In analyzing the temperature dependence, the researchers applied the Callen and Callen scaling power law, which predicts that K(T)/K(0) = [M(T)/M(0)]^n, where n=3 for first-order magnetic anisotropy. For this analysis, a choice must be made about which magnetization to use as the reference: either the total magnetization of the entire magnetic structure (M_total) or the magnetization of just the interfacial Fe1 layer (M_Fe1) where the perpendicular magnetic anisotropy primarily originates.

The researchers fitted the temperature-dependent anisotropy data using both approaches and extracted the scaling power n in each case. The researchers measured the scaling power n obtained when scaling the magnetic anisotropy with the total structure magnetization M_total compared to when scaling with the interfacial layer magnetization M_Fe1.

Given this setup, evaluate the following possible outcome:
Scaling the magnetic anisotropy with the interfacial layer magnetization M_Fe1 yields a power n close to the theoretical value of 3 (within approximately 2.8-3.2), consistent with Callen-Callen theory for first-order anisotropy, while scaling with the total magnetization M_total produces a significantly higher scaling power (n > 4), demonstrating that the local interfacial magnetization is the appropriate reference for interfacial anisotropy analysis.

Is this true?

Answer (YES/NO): YES